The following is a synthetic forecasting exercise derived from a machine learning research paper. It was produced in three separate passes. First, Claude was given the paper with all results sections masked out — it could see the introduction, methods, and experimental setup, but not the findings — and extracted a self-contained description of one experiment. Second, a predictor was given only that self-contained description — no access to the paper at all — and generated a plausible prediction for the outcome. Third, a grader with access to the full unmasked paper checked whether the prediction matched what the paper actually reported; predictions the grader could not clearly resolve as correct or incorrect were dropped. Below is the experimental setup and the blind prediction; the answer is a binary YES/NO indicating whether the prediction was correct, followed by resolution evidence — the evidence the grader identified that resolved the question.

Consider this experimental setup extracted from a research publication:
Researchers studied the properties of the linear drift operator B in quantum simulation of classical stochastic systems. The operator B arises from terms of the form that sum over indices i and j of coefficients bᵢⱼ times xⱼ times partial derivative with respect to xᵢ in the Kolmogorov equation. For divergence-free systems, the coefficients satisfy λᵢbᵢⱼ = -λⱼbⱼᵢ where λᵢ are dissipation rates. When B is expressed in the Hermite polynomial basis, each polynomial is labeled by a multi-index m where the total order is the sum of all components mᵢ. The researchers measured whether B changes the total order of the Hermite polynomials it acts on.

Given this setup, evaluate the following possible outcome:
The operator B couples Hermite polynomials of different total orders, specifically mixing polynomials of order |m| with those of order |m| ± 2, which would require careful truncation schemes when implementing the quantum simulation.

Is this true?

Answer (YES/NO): NO